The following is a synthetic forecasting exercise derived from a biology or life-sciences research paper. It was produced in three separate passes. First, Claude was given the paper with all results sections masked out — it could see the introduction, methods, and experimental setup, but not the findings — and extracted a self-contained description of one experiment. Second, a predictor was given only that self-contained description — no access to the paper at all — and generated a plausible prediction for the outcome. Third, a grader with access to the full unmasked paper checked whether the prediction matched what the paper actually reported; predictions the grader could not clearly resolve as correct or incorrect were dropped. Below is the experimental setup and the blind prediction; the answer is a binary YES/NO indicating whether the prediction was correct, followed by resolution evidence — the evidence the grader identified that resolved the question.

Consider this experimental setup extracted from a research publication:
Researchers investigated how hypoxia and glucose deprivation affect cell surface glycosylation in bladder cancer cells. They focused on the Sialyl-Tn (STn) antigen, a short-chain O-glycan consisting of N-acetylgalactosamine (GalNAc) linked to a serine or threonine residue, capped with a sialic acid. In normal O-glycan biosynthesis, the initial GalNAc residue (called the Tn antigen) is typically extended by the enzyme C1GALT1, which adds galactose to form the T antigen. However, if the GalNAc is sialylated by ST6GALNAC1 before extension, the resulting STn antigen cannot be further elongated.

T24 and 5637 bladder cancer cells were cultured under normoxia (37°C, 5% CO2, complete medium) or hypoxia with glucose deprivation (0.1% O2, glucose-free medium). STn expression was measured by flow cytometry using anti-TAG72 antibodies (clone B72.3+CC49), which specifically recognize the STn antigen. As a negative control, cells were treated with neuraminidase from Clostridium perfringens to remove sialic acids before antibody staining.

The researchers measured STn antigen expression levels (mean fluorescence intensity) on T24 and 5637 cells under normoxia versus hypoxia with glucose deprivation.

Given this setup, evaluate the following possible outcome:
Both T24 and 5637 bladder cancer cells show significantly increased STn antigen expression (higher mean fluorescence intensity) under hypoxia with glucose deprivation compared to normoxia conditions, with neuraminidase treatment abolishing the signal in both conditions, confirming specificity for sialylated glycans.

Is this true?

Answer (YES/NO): NO